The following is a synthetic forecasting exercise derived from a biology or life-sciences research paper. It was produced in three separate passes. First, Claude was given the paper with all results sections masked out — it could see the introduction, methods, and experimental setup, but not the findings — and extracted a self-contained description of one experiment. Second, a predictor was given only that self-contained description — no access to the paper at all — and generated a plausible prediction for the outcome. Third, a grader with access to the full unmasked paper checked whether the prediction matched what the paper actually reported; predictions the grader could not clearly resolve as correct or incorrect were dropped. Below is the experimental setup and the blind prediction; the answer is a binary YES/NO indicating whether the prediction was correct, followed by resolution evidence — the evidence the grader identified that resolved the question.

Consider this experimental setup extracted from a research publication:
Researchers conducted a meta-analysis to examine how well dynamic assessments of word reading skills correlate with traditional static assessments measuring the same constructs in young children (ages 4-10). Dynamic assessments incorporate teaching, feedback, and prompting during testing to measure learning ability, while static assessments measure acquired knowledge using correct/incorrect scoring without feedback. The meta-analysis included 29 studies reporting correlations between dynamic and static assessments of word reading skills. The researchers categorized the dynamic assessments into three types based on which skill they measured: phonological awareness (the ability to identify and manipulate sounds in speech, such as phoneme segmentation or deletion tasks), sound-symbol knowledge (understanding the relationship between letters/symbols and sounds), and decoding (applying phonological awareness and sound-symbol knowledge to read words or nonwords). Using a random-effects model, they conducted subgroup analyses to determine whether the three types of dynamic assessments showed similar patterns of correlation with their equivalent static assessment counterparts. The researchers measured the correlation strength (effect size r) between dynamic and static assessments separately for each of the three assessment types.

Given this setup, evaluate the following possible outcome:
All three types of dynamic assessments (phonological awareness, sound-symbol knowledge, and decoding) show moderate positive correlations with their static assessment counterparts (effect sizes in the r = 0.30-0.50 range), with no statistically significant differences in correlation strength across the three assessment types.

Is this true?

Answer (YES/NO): NO